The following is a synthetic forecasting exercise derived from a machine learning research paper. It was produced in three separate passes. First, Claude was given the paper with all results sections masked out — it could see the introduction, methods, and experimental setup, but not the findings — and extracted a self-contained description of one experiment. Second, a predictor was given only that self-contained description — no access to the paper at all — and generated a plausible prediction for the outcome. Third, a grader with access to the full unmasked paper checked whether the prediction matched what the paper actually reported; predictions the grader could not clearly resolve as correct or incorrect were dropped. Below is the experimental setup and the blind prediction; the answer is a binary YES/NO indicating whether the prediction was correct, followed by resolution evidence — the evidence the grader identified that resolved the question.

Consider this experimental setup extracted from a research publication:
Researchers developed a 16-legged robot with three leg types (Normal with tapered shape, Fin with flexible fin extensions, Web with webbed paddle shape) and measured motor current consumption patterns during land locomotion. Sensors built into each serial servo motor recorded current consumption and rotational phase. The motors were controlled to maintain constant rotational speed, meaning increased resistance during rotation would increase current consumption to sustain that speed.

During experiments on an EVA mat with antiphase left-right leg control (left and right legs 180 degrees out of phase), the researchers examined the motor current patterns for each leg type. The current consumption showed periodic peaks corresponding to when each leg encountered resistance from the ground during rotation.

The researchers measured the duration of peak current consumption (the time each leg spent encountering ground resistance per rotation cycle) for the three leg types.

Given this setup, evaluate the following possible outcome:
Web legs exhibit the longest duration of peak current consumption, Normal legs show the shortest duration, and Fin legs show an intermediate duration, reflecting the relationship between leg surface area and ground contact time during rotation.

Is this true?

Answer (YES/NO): NO